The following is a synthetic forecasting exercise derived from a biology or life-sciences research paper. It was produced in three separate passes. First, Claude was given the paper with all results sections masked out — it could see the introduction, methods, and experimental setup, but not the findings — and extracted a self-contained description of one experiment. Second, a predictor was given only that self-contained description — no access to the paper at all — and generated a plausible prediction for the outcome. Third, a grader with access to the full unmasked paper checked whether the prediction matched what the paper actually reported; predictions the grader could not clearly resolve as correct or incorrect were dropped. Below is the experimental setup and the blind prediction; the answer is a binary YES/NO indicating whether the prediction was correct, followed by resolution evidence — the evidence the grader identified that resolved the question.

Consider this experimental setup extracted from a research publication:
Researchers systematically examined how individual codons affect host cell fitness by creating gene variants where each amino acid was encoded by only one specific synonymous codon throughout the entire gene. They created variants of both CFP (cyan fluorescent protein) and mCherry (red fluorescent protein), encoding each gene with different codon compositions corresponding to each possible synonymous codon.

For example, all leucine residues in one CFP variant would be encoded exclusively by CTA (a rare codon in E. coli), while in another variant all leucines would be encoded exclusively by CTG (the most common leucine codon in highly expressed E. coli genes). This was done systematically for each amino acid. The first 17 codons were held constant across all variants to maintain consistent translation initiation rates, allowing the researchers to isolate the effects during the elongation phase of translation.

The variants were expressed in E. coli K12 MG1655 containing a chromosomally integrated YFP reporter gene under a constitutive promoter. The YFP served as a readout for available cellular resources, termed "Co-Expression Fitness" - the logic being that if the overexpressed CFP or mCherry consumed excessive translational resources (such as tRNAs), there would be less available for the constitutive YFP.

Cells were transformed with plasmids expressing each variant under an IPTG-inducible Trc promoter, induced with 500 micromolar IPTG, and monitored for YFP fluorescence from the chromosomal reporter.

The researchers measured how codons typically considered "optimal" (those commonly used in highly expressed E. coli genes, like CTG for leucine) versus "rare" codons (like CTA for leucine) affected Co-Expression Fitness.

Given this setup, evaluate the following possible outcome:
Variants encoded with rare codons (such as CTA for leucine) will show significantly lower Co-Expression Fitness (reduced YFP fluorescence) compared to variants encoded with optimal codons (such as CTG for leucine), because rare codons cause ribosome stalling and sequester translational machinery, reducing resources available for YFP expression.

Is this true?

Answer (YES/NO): NO